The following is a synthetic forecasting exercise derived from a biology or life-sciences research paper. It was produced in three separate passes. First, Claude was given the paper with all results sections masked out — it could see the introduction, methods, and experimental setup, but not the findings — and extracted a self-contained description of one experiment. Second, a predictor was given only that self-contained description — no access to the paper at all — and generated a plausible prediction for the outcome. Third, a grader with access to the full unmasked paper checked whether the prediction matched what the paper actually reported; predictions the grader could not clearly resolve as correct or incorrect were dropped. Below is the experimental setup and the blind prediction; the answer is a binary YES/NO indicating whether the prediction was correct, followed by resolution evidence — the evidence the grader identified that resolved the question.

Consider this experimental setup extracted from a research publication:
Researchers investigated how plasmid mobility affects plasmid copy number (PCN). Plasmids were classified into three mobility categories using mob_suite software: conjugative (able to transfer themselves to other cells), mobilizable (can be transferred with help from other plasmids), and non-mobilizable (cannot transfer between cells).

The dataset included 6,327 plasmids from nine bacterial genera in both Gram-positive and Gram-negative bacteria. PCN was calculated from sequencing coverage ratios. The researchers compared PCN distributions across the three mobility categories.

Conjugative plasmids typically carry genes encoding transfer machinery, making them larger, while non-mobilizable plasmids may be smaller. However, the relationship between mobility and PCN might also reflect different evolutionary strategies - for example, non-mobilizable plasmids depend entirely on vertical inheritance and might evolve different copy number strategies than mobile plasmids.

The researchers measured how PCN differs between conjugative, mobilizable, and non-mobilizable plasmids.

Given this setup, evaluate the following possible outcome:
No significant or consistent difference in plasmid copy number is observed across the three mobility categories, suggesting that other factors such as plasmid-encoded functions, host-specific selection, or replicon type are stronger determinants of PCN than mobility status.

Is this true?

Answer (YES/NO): NO